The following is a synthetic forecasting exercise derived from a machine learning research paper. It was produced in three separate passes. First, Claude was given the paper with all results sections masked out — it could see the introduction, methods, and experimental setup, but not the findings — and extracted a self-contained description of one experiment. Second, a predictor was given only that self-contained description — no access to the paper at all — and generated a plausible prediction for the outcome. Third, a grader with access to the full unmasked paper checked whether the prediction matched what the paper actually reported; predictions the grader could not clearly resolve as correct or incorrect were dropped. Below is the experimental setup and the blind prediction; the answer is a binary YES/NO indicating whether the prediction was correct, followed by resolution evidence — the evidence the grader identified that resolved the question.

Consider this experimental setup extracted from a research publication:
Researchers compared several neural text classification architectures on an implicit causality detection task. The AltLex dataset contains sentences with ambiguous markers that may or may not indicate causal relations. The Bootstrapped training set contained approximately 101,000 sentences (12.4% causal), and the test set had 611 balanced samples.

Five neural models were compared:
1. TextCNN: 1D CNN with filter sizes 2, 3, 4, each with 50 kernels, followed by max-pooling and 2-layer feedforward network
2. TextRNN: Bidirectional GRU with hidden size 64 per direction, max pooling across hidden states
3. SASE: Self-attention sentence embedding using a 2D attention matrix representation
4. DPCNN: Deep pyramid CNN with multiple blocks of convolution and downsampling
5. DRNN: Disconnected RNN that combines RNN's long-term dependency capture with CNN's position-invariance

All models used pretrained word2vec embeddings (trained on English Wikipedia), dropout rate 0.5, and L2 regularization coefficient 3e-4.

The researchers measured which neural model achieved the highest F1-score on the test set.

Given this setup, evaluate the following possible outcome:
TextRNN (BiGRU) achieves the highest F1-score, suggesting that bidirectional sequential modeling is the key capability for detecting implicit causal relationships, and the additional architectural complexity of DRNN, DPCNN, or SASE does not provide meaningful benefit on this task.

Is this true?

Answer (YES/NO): NO